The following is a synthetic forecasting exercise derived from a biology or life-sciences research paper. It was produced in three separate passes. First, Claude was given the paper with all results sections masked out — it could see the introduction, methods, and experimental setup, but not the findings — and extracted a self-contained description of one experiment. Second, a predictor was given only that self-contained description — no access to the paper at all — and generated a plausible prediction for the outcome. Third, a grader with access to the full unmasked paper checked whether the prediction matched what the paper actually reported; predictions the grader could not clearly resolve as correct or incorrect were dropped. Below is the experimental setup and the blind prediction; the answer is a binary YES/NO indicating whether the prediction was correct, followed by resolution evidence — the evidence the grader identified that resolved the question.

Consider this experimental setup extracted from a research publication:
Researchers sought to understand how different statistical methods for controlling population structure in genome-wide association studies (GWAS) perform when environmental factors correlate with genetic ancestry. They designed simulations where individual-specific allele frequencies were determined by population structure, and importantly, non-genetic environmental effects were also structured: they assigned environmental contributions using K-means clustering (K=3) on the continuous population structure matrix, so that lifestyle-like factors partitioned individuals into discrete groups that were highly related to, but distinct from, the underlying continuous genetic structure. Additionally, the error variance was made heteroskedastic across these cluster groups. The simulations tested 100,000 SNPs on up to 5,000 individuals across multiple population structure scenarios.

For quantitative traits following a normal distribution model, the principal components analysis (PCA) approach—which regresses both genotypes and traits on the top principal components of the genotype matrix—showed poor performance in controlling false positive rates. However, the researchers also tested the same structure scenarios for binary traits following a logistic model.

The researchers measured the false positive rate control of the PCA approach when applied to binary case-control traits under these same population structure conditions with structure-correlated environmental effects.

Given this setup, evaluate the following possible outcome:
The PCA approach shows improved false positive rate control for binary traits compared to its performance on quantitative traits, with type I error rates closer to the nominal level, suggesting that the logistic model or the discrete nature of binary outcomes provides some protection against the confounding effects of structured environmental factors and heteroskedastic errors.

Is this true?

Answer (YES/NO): YES